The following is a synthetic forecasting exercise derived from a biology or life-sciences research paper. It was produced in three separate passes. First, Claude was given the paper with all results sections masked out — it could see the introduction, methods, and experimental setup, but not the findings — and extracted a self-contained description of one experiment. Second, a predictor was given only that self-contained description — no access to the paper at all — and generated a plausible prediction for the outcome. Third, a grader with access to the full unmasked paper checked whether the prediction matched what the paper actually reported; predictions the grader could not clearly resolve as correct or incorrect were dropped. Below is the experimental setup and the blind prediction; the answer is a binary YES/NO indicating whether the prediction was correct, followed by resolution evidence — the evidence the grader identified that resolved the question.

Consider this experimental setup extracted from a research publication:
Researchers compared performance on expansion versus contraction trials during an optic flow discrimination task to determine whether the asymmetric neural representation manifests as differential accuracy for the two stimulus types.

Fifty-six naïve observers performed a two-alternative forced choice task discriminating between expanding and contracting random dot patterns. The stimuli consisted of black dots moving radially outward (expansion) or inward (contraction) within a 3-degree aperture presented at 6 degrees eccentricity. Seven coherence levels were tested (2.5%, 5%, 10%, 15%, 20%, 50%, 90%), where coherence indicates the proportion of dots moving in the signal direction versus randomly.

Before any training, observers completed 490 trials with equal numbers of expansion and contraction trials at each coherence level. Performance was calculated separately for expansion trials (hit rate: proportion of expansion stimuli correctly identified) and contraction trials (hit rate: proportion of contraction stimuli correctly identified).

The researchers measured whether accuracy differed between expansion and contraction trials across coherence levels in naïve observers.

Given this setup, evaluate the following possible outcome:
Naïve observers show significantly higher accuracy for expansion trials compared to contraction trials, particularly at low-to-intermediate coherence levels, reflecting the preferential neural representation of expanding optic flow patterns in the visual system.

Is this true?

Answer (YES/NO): NO